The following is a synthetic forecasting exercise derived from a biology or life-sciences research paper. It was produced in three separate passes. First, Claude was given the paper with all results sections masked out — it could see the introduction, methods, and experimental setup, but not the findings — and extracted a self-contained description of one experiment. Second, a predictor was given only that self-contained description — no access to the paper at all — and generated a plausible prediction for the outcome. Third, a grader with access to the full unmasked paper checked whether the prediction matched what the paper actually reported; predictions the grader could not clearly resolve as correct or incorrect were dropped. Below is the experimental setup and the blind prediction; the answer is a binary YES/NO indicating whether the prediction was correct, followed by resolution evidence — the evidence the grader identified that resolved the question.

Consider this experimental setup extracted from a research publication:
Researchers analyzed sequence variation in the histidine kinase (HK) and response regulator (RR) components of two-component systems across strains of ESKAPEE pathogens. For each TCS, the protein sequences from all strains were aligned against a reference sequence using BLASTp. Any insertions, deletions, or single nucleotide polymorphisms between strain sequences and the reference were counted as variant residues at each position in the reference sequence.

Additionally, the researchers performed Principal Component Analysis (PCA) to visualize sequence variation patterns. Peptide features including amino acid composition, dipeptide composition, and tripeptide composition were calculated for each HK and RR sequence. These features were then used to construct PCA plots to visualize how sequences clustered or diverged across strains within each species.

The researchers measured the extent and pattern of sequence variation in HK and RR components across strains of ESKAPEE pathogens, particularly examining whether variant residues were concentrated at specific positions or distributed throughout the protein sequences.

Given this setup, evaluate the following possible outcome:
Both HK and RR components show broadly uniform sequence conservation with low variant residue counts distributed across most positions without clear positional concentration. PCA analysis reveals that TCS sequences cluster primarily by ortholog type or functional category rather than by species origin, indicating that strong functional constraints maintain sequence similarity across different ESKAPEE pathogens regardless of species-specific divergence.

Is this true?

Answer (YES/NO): NO